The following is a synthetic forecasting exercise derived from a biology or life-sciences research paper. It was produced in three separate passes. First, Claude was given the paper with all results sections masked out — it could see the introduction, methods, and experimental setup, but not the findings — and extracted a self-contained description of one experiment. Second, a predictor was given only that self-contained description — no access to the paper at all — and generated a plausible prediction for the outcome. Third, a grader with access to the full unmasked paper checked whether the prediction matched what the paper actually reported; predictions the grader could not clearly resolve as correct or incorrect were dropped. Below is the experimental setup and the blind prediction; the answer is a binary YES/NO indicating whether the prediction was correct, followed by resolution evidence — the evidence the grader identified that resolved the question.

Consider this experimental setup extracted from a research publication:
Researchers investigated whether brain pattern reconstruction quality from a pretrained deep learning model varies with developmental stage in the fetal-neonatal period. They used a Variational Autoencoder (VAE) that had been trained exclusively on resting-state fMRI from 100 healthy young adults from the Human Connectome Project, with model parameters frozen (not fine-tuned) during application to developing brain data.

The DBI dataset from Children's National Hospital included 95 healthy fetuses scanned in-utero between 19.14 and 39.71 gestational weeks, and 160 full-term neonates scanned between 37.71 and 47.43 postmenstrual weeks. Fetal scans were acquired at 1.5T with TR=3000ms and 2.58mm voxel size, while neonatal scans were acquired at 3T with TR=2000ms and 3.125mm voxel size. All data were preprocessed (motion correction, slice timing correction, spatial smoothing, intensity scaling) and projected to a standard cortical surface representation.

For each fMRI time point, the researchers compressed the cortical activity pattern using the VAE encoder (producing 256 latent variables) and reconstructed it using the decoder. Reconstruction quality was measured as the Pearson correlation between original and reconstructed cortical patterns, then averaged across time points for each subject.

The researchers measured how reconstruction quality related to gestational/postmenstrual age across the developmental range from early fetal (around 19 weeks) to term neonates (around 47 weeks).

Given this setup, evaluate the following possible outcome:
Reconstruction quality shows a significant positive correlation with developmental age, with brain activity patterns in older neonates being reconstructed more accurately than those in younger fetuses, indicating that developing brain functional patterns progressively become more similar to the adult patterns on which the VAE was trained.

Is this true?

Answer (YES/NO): NO